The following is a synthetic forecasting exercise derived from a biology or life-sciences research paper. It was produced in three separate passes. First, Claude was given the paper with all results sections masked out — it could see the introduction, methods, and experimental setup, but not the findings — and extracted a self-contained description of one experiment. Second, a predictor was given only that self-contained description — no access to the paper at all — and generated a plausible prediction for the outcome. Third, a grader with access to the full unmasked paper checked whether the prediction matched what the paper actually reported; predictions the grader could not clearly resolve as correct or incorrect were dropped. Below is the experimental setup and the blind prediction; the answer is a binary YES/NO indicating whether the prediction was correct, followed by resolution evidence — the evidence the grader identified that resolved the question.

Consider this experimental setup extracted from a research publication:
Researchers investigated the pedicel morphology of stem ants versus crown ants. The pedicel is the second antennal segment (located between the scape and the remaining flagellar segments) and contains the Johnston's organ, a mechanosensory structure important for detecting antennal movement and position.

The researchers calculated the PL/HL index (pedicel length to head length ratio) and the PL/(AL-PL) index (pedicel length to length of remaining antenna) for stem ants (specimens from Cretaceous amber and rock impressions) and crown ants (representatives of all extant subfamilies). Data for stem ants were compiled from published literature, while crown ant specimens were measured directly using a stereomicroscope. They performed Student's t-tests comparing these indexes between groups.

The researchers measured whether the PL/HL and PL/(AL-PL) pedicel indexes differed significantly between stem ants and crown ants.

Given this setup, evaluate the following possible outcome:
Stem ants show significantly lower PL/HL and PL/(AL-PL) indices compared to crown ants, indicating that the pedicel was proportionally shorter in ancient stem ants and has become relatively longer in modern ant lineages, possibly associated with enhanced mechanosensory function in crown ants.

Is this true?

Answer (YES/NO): NO